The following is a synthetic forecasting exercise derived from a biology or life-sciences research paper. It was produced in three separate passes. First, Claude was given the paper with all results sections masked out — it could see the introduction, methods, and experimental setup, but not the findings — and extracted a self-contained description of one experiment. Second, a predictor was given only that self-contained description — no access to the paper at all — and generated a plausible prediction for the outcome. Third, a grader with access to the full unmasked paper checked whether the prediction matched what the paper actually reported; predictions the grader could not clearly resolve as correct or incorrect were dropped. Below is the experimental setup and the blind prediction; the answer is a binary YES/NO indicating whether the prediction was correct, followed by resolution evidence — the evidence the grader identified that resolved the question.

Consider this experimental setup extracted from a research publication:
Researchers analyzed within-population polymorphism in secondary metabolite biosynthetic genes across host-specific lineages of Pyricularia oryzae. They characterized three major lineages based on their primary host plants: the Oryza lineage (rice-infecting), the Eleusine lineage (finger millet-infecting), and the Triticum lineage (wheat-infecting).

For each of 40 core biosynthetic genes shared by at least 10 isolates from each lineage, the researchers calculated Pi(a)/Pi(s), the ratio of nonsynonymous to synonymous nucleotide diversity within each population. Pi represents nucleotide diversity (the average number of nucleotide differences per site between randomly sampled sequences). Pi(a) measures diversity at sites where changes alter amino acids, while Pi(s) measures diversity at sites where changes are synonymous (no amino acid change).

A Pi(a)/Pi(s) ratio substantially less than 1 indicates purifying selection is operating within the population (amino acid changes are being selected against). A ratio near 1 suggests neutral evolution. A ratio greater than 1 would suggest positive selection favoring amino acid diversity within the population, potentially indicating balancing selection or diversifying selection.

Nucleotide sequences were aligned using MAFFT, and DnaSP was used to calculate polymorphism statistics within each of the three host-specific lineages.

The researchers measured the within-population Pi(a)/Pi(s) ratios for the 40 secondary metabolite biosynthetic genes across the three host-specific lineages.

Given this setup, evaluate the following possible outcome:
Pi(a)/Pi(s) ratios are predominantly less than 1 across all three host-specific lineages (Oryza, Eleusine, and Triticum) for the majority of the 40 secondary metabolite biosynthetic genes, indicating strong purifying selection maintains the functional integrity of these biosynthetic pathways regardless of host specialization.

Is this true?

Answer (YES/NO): YES